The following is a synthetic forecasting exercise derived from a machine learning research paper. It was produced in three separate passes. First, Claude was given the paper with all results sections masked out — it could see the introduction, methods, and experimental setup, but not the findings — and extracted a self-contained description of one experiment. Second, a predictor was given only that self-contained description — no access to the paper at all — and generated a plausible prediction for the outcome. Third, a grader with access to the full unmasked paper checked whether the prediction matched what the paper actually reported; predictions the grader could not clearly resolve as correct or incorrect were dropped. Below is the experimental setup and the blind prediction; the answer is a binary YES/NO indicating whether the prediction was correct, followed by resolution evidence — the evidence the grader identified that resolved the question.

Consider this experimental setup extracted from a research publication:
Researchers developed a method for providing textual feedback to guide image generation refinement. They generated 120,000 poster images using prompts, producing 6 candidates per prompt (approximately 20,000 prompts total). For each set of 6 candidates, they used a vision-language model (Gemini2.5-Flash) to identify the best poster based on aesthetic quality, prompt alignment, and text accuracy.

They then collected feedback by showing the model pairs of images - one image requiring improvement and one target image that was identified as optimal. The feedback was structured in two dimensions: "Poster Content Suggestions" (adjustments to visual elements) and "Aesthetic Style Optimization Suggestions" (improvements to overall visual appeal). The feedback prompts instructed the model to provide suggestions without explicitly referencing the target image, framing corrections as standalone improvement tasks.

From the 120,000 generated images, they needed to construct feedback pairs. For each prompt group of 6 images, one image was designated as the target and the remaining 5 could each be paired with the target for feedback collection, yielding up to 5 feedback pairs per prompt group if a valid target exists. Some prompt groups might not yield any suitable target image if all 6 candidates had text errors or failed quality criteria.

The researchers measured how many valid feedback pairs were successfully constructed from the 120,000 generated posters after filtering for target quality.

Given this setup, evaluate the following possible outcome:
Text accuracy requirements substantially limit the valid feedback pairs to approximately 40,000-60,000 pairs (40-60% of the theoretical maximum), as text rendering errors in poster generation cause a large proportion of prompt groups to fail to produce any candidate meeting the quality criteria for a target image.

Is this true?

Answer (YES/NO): NO